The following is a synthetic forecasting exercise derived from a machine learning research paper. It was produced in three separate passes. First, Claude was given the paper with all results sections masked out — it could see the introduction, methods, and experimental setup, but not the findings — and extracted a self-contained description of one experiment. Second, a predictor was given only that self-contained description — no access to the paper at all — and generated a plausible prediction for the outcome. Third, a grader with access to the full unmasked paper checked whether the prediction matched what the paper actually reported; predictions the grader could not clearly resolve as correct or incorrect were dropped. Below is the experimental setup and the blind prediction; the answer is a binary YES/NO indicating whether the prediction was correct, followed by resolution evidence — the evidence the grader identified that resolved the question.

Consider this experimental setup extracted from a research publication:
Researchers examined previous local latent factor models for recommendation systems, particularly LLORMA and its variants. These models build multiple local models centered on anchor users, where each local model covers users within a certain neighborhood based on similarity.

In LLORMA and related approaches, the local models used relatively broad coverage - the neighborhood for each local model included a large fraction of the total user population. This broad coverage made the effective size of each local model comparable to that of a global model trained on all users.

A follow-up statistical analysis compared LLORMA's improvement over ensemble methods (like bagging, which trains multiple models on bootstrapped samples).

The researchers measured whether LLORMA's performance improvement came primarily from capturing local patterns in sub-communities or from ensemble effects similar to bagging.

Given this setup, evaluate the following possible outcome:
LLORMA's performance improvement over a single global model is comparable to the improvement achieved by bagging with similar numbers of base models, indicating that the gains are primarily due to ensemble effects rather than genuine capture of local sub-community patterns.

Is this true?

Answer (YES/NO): NO